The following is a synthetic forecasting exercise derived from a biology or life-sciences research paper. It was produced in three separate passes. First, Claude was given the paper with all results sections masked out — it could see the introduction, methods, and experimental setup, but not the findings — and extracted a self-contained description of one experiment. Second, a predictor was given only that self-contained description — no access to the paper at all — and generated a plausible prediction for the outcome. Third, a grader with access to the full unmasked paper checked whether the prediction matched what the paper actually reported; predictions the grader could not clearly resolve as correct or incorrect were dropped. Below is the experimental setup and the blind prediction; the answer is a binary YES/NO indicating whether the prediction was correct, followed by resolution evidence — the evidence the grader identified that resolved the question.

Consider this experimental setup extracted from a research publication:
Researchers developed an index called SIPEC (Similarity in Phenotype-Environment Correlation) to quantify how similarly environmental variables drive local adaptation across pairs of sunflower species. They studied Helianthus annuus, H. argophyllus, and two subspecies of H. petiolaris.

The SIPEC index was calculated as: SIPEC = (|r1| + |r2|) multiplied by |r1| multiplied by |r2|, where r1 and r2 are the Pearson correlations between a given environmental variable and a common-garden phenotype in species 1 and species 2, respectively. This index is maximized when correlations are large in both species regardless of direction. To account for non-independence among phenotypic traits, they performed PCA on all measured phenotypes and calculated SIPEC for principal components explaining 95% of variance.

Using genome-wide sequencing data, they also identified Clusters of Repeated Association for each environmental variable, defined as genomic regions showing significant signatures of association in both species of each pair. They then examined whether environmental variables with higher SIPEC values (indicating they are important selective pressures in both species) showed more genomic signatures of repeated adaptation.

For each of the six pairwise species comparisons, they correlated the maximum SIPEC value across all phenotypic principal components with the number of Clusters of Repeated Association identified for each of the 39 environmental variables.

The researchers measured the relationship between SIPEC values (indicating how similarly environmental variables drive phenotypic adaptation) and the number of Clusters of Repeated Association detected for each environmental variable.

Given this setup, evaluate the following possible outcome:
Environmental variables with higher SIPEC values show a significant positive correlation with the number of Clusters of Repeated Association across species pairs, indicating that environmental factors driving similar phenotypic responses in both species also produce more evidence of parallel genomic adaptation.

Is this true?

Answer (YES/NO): NO